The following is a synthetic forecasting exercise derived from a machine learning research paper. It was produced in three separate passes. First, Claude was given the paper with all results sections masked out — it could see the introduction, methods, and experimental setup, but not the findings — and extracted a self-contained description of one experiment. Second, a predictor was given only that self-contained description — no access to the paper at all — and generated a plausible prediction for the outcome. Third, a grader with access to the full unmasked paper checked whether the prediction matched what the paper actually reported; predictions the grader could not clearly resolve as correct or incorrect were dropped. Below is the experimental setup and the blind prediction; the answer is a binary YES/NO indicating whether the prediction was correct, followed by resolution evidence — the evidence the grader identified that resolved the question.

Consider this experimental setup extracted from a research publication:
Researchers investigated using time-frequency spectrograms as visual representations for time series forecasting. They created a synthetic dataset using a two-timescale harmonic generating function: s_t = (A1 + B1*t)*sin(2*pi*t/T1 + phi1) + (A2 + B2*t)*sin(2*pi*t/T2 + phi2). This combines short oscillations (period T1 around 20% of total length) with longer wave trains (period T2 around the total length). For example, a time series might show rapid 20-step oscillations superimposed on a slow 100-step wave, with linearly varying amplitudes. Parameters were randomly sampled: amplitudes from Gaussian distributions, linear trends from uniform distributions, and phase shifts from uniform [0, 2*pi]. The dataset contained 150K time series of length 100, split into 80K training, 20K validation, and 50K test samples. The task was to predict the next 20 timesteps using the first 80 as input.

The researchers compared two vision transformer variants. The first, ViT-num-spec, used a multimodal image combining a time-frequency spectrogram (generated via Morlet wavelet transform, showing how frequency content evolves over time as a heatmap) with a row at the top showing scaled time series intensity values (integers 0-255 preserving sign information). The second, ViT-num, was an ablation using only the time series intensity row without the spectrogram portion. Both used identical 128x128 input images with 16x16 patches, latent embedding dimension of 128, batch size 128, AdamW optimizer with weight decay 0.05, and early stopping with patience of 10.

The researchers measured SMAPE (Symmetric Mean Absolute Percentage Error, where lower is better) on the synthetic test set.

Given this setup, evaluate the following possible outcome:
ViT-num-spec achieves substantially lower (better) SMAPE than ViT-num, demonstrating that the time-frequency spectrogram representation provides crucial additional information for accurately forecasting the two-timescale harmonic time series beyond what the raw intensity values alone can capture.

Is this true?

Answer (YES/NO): YES